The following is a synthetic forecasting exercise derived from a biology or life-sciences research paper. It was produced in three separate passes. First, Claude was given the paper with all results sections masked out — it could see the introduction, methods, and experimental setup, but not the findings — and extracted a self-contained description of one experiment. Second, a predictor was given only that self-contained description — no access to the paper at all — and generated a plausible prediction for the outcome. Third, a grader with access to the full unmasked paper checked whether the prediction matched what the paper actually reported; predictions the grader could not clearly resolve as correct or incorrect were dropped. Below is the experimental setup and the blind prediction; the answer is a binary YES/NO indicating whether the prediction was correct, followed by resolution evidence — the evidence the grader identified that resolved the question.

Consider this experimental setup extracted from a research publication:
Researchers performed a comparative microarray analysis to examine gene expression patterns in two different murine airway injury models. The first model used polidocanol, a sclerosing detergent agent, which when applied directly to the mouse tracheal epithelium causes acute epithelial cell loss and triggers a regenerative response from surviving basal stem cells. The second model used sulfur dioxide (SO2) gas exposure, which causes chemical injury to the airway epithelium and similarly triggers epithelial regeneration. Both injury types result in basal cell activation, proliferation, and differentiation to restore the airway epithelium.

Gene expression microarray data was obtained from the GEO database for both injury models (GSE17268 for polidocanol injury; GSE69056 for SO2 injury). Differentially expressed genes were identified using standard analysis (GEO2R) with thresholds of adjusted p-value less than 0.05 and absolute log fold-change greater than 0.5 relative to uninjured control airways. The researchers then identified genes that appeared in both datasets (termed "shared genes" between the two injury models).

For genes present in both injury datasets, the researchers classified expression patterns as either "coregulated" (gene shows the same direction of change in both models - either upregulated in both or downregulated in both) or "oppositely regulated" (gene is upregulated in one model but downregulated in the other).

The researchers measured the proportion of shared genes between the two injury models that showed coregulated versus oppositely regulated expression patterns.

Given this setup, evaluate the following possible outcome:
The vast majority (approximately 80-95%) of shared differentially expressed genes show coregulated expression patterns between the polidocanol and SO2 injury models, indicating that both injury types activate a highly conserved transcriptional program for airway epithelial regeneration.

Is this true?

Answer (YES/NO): YES